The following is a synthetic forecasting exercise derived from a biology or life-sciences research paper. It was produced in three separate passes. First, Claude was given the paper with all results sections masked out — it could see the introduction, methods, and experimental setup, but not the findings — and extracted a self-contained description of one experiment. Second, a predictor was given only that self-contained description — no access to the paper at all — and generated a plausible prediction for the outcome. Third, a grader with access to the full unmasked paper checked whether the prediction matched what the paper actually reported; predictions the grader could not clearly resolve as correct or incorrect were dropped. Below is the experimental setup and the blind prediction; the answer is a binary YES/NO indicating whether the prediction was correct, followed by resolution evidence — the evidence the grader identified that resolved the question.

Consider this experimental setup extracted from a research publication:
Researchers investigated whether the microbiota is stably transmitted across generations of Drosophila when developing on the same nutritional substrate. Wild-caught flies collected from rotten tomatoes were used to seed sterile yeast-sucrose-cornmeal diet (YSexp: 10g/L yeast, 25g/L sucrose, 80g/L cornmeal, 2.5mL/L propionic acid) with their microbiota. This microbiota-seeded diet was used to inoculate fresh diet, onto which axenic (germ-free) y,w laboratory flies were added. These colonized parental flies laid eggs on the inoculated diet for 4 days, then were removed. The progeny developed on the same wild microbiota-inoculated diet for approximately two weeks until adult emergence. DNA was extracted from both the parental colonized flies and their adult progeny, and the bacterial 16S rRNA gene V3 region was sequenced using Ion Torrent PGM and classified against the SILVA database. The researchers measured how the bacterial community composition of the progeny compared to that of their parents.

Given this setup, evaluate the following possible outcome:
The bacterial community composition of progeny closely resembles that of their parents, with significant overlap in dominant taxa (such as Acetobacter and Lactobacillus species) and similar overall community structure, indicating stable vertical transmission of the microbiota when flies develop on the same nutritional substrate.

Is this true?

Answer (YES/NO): YES